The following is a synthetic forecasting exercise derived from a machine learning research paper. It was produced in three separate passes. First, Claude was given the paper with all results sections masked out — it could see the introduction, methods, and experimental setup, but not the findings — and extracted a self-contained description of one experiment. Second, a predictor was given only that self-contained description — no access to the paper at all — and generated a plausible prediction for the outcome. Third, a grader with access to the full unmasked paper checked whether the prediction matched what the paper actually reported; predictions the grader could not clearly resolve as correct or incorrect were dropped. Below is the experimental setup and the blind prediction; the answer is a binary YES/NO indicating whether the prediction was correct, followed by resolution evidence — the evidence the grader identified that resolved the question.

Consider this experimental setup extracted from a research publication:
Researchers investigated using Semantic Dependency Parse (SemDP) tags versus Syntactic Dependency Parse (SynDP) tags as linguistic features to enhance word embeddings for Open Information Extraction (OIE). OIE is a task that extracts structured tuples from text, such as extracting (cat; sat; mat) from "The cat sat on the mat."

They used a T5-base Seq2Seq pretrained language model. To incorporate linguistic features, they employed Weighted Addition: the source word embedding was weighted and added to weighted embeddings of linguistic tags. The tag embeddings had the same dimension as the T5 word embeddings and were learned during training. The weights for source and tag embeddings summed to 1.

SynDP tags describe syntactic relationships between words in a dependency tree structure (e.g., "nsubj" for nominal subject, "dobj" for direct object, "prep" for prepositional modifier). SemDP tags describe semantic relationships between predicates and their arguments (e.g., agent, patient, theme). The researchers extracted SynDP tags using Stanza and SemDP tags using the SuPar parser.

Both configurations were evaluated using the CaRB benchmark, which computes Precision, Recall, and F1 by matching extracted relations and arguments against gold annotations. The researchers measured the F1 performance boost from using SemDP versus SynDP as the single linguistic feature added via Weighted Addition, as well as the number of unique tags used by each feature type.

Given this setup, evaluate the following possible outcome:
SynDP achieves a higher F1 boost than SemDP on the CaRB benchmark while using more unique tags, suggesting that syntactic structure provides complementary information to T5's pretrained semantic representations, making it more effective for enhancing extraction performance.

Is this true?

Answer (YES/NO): NO